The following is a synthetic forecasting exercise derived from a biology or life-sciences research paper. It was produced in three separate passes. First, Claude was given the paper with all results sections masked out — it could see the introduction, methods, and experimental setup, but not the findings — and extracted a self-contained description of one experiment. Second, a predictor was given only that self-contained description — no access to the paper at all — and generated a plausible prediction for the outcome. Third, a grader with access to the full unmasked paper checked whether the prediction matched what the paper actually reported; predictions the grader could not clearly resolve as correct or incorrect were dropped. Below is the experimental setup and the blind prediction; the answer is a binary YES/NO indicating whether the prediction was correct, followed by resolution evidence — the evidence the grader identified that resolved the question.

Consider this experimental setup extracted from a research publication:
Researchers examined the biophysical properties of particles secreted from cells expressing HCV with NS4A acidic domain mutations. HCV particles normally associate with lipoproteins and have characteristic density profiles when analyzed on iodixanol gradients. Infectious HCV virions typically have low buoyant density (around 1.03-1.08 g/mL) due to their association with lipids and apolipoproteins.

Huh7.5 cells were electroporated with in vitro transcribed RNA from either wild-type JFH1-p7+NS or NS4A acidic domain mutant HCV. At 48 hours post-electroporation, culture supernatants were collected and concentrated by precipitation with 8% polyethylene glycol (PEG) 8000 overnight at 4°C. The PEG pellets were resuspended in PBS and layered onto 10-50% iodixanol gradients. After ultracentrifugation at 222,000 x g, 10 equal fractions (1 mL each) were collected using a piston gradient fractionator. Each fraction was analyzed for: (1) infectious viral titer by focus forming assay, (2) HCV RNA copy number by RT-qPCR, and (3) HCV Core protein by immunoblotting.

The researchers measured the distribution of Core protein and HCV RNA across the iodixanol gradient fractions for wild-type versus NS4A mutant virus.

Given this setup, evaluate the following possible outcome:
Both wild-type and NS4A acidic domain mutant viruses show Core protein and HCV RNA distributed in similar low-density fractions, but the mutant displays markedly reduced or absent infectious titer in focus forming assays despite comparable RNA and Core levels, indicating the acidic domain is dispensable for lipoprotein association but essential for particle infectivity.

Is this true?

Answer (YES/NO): NO